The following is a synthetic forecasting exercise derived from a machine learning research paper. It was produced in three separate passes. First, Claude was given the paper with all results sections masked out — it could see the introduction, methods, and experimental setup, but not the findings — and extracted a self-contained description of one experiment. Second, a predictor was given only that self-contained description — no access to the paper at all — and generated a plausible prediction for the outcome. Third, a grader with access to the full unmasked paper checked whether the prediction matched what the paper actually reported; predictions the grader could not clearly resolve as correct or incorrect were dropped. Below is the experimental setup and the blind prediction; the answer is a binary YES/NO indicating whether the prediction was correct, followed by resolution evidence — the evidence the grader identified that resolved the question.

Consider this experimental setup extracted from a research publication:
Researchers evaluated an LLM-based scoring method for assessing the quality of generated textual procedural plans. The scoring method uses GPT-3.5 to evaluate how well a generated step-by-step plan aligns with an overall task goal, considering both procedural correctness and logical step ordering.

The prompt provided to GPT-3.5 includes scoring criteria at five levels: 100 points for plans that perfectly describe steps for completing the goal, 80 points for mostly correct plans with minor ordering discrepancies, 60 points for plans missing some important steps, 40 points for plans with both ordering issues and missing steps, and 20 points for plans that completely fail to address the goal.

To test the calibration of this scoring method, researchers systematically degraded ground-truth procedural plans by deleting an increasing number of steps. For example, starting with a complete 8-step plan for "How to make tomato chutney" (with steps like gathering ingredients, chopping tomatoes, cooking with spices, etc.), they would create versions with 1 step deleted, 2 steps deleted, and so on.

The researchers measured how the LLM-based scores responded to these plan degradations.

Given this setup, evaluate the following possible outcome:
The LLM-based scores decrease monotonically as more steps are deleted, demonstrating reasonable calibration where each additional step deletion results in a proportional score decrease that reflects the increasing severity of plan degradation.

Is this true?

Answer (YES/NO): NO